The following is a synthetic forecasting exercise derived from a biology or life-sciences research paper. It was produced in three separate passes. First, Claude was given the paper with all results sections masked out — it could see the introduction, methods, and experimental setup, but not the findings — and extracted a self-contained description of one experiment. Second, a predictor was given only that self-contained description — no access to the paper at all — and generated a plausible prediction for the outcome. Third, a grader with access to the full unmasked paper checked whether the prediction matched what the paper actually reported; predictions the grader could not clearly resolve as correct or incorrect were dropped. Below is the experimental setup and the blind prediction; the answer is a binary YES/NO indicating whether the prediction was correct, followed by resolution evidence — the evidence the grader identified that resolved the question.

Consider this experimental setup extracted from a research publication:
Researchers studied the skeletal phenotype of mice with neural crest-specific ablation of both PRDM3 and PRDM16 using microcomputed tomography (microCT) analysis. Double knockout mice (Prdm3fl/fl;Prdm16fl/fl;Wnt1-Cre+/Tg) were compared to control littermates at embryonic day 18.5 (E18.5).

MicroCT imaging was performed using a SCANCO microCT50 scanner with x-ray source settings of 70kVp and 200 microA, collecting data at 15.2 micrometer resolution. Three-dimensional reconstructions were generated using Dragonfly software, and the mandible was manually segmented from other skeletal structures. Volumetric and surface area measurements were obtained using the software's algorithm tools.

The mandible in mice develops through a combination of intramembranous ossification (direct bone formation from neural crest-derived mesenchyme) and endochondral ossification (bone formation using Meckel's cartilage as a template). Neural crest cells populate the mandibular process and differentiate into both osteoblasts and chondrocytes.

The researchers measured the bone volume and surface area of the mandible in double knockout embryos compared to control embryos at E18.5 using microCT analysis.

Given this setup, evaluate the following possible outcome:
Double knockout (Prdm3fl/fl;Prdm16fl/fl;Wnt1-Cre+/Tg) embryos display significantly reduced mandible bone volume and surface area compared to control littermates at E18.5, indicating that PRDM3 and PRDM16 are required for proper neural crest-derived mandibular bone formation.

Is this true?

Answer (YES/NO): NO